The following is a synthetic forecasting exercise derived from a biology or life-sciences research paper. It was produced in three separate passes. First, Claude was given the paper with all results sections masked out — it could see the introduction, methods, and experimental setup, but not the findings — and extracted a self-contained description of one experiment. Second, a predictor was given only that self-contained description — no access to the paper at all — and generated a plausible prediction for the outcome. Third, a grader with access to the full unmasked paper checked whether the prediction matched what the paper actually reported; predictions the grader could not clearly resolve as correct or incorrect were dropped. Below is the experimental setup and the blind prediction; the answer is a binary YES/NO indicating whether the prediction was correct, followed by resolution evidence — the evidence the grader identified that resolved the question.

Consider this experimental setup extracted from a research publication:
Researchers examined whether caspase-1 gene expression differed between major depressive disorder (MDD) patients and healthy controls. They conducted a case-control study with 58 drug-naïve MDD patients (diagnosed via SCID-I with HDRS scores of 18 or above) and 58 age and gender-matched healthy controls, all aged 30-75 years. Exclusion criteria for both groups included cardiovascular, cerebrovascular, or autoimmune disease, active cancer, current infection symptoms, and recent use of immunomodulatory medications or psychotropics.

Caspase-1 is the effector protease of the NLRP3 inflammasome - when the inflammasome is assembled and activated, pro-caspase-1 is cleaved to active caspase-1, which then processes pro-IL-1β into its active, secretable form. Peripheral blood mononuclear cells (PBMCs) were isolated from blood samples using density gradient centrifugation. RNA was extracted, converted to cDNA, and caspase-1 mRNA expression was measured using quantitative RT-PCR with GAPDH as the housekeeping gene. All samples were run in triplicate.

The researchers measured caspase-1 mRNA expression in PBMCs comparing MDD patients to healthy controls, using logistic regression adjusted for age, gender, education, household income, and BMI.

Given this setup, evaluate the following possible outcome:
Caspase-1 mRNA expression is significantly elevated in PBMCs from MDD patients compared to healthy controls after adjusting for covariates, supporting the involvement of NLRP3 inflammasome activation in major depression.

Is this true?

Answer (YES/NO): NO